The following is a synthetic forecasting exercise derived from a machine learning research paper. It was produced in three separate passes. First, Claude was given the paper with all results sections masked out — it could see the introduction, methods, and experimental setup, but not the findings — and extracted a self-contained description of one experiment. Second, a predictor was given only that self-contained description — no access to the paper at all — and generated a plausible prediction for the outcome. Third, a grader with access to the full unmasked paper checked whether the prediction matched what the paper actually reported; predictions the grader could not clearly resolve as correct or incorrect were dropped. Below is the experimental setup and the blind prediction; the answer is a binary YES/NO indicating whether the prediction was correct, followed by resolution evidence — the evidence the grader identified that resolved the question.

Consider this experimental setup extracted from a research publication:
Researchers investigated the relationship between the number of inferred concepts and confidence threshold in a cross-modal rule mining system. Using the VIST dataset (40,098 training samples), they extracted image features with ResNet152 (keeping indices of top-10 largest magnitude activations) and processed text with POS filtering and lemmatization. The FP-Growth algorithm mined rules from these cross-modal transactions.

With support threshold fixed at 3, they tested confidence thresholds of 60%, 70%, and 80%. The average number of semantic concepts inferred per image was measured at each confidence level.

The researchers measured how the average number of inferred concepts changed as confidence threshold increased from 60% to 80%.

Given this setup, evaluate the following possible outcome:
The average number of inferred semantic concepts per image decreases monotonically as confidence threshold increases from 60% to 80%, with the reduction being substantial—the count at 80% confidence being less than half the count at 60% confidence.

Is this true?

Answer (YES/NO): YES